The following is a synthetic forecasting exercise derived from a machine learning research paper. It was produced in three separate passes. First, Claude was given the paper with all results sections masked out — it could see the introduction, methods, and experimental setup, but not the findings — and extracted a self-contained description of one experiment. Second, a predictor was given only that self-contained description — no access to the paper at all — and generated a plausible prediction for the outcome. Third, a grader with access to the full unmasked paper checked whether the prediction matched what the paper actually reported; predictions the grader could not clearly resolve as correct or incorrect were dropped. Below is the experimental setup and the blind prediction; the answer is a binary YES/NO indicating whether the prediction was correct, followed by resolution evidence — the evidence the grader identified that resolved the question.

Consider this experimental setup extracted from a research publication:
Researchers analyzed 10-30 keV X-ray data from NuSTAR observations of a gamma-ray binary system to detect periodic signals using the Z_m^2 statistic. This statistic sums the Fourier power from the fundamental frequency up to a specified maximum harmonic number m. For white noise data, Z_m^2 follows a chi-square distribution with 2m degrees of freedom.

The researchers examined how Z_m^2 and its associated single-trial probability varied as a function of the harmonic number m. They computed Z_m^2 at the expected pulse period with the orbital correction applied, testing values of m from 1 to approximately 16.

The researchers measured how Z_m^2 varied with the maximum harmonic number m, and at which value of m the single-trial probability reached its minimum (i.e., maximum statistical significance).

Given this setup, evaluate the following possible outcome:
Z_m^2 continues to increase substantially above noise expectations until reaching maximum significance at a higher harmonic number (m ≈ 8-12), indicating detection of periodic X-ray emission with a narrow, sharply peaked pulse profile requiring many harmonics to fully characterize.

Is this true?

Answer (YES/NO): NO